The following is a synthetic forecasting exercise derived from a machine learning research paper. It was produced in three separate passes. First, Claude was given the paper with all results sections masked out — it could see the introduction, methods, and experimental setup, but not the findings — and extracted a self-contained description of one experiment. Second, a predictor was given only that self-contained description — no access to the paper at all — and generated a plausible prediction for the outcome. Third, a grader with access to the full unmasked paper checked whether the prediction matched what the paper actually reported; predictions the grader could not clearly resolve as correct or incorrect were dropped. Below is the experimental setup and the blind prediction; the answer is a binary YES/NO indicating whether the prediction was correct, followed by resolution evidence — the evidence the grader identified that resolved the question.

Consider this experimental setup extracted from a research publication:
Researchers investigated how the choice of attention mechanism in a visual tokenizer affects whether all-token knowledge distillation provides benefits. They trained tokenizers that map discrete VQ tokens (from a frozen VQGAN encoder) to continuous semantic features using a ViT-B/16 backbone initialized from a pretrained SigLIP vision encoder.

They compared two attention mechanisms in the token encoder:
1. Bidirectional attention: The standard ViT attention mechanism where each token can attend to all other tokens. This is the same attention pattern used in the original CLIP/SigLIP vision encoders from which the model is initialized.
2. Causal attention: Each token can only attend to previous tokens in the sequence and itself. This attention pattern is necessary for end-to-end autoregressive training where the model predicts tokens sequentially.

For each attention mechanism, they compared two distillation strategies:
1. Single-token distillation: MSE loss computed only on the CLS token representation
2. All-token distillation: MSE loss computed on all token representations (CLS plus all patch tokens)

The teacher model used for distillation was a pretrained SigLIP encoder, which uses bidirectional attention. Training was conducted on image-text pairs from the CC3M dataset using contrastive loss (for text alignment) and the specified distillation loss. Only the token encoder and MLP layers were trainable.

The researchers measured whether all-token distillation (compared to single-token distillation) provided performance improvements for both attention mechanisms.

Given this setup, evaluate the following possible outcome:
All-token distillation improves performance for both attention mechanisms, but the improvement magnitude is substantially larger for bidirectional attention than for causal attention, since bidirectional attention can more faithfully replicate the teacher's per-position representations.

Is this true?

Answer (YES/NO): NO